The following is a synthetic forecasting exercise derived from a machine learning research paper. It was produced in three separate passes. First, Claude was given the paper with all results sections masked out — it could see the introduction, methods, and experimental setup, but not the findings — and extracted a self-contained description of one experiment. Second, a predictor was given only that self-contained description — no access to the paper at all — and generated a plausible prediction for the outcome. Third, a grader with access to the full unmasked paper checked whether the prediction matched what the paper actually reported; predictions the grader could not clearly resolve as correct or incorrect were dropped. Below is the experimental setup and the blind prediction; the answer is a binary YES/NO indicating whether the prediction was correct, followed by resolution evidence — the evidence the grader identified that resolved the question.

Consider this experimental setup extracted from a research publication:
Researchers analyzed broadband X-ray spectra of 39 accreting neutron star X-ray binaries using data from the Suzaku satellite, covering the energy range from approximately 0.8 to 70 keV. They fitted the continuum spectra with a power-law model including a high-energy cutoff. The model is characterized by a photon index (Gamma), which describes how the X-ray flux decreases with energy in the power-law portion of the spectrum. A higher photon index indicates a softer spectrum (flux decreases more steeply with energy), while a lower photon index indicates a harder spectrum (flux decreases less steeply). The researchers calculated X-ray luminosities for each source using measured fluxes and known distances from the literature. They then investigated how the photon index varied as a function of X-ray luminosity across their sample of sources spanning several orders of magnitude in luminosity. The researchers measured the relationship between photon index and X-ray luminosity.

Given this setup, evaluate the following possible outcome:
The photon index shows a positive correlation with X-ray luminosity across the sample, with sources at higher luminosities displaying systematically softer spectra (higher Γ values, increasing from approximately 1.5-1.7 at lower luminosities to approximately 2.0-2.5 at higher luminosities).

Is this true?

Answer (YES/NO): NO